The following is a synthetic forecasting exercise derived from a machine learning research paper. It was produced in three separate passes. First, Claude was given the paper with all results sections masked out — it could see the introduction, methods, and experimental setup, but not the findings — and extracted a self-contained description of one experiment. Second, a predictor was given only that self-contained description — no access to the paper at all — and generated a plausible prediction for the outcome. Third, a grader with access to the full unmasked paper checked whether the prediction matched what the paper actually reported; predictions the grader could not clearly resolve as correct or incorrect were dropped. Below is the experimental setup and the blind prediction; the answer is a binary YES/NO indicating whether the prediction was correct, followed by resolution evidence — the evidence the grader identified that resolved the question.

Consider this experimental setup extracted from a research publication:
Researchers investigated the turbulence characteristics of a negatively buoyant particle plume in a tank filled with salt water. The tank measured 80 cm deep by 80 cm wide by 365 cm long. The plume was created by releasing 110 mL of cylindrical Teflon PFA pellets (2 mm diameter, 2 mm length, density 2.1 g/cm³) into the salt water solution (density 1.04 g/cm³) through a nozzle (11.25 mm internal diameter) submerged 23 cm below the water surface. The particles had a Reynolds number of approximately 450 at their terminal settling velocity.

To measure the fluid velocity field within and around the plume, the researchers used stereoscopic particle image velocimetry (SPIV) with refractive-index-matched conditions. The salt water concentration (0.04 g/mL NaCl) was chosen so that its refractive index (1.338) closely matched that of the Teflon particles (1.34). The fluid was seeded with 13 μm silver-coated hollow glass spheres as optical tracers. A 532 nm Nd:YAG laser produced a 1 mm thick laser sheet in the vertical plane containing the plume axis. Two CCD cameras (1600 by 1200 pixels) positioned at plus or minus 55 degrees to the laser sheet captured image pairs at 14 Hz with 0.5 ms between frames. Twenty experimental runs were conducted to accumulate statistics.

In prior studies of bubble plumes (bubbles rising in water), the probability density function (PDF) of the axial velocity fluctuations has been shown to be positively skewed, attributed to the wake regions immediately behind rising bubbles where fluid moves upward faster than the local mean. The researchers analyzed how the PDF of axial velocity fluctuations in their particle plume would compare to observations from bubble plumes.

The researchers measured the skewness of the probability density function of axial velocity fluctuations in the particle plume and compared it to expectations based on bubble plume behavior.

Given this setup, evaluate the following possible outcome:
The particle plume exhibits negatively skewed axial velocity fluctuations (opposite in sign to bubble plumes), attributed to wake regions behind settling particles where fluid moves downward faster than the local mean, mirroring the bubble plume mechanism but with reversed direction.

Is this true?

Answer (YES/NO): NO